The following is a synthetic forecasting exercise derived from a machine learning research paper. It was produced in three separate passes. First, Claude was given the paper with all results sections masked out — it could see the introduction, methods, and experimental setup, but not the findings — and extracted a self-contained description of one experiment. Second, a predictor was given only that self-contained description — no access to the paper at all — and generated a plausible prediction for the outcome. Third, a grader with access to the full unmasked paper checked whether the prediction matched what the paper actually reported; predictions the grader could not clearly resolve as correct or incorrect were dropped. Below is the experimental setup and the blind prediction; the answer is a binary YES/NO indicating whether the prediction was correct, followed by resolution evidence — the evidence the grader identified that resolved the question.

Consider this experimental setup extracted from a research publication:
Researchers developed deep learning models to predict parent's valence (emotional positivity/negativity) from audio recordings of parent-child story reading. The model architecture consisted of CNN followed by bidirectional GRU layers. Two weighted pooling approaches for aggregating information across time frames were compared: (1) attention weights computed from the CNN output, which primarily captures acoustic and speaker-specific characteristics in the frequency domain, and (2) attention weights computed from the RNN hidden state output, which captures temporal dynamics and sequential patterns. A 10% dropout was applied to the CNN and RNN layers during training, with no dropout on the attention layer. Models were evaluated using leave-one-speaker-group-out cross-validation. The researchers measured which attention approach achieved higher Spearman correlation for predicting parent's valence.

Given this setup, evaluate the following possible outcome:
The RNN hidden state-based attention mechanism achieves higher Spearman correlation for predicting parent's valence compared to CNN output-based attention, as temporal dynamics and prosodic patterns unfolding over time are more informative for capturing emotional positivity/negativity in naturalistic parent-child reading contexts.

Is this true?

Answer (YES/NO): NO